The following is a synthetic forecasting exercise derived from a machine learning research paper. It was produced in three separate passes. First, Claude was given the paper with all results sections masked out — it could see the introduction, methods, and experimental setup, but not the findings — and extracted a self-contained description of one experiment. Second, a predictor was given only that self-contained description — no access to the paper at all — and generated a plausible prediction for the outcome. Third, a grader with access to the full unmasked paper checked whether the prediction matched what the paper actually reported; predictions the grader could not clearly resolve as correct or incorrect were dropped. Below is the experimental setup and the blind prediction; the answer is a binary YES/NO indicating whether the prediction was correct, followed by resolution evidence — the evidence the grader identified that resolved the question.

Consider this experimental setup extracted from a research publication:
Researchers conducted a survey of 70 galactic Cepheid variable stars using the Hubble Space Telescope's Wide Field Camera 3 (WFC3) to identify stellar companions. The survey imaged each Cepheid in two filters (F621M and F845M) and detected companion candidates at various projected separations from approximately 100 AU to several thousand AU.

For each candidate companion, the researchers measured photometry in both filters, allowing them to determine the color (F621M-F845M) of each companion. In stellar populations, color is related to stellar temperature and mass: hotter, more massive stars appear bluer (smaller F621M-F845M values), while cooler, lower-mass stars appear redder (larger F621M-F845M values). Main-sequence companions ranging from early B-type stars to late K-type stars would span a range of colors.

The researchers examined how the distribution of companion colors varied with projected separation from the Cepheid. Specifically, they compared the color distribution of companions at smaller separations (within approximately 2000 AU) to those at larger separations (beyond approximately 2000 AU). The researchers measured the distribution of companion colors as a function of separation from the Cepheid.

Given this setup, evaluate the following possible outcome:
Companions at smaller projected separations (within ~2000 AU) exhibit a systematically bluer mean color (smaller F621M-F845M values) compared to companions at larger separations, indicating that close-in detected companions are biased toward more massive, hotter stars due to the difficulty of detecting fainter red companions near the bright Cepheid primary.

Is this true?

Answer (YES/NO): NO